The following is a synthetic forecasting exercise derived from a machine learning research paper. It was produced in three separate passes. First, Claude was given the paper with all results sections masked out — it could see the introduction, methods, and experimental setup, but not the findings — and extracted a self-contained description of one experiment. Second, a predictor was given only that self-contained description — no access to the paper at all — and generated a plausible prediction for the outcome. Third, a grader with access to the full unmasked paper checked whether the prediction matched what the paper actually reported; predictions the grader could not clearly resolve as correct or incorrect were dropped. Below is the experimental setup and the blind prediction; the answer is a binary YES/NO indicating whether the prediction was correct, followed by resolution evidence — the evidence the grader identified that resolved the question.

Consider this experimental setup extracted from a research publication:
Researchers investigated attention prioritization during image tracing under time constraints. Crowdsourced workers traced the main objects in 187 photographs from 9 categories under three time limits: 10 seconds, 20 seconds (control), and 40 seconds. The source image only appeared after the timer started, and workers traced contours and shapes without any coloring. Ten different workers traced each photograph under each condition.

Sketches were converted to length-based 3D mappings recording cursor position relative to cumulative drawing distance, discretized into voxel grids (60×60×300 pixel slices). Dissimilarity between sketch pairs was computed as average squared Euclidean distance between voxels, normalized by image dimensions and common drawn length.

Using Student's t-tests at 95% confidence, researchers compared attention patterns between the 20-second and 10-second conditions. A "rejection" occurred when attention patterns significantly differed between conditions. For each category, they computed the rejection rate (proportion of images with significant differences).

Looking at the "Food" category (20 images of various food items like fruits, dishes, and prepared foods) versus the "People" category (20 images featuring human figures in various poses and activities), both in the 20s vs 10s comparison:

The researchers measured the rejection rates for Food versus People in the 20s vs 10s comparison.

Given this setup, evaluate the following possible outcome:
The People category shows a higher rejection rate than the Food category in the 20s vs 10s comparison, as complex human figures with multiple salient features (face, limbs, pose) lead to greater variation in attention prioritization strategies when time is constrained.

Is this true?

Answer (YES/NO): NO